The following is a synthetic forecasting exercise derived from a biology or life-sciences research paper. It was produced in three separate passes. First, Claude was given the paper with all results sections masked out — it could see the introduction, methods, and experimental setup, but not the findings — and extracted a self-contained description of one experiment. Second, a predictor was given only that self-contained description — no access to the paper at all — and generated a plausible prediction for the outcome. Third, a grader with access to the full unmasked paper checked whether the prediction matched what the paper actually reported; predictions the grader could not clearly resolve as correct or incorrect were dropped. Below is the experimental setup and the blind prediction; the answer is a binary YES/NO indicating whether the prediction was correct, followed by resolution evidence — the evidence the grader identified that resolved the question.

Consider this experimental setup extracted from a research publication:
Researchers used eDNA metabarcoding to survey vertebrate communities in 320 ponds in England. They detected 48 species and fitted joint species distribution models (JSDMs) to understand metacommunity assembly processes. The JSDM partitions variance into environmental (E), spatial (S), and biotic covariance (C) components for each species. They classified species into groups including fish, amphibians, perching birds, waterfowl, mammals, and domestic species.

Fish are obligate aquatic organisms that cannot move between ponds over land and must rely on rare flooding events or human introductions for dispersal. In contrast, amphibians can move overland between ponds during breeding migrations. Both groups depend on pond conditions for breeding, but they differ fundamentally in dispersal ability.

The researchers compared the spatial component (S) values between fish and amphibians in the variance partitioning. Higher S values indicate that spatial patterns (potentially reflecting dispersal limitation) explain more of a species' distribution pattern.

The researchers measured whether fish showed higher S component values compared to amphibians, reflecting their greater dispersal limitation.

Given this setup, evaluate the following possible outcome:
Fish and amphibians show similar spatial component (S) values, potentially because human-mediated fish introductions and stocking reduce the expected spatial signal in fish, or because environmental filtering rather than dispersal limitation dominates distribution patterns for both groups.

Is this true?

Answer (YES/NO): NO